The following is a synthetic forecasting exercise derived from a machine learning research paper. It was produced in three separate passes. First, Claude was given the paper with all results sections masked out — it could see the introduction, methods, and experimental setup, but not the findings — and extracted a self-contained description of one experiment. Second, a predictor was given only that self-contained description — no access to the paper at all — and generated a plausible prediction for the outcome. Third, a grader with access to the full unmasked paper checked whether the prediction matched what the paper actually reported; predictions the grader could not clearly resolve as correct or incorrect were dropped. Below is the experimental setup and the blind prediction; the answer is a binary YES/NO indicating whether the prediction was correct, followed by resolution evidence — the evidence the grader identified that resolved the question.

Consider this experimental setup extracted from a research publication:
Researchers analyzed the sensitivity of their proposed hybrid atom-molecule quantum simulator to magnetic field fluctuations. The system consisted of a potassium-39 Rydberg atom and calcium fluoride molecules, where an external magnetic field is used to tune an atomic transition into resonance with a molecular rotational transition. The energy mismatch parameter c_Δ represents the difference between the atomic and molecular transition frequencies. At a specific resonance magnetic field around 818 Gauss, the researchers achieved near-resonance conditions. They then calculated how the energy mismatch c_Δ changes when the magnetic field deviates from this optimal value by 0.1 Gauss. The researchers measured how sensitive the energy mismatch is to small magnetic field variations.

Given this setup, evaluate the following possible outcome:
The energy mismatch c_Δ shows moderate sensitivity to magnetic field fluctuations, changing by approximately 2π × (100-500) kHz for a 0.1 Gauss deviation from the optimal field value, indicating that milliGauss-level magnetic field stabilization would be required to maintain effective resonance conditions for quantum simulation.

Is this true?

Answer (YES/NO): NO